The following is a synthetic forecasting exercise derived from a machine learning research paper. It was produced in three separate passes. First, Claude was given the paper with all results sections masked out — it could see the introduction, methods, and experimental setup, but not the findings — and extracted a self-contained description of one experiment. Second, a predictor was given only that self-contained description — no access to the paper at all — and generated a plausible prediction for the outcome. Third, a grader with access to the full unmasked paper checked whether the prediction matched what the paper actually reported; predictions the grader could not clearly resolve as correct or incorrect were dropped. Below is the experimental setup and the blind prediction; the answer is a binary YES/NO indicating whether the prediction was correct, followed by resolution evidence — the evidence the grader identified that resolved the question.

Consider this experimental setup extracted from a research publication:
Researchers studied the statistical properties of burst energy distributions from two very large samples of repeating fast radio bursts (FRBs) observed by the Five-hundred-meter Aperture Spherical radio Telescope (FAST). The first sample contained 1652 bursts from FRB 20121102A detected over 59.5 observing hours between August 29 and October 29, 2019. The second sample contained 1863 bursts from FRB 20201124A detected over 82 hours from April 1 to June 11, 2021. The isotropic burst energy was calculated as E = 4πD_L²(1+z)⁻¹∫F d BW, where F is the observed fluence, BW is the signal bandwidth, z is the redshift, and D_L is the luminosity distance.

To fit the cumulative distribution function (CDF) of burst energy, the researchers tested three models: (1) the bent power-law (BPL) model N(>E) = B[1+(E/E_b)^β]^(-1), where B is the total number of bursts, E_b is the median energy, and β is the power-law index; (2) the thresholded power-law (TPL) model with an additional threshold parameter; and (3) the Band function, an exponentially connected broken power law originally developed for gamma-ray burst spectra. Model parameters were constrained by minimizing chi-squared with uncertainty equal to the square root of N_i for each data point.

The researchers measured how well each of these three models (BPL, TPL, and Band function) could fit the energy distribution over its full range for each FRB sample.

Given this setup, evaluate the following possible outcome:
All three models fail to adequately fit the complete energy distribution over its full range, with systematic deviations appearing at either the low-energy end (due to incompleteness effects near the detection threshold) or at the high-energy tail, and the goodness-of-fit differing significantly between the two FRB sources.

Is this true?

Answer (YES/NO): YES